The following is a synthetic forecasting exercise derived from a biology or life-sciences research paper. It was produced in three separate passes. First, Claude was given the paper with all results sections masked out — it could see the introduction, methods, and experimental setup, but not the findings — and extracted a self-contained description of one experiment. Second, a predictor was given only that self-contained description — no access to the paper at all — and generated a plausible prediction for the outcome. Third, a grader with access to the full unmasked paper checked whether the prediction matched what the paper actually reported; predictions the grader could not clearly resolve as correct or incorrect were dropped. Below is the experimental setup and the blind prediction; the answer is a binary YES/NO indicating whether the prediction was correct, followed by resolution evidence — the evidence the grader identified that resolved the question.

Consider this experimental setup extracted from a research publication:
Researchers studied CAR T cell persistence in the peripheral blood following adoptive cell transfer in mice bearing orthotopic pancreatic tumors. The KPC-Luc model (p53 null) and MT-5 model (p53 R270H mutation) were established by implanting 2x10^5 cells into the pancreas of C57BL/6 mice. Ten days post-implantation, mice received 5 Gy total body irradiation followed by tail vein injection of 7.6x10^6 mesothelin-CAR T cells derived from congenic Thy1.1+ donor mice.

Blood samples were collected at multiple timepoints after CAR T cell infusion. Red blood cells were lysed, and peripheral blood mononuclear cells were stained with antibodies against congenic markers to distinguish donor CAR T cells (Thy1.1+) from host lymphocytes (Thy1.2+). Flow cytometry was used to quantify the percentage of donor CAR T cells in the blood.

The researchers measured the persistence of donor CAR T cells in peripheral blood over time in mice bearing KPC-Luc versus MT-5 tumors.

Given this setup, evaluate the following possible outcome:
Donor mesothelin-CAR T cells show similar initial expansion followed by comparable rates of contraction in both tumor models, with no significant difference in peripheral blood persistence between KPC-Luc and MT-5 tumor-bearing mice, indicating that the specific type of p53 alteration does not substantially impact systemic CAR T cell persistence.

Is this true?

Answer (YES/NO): YES